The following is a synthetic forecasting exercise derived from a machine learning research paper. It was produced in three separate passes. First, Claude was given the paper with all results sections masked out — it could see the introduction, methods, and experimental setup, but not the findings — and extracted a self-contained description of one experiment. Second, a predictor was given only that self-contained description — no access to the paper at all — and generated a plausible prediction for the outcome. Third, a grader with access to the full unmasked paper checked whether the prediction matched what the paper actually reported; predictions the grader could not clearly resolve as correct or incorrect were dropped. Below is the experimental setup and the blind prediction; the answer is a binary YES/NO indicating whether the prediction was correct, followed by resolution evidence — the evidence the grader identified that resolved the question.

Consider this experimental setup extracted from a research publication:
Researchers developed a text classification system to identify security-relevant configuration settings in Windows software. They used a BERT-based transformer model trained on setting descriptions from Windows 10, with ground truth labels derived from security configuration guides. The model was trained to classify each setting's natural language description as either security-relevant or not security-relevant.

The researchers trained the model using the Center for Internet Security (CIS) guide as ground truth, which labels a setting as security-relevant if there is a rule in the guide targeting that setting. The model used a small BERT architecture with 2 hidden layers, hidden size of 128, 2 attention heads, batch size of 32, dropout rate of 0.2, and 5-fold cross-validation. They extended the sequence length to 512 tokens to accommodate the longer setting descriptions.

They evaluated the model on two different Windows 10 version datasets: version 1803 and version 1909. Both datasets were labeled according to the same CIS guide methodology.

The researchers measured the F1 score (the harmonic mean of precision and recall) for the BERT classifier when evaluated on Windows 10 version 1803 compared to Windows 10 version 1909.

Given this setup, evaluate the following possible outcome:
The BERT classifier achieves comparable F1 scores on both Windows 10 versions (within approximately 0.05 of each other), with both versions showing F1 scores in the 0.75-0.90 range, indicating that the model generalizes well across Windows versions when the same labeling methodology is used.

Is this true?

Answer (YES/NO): NO